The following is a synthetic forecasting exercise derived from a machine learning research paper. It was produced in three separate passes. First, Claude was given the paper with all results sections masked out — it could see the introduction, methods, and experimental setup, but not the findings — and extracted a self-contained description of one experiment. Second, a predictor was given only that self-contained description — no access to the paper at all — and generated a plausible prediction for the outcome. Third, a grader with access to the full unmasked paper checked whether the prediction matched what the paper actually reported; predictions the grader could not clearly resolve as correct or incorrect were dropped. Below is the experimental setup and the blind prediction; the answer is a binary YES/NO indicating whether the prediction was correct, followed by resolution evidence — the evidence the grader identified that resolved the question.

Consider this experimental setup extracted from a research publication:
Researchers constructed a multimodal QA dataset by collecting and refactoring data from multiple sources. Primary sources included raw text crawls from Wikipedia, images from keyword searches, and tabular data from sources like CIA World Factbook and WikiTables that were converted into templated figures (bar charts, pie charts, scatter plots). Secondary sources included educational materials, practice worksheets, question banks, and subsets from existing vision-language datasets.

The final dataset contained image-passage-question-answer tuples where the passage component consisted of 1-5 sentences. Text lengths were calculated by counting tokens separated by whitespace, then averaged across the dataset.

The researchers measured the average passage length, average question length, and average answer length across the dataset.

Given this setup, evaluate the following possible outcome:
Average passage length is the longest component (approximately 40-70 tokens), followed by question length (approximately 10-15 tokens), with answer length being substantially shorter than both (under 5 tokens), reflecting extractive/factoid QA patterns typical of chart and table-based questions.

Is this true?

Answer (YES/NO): NO